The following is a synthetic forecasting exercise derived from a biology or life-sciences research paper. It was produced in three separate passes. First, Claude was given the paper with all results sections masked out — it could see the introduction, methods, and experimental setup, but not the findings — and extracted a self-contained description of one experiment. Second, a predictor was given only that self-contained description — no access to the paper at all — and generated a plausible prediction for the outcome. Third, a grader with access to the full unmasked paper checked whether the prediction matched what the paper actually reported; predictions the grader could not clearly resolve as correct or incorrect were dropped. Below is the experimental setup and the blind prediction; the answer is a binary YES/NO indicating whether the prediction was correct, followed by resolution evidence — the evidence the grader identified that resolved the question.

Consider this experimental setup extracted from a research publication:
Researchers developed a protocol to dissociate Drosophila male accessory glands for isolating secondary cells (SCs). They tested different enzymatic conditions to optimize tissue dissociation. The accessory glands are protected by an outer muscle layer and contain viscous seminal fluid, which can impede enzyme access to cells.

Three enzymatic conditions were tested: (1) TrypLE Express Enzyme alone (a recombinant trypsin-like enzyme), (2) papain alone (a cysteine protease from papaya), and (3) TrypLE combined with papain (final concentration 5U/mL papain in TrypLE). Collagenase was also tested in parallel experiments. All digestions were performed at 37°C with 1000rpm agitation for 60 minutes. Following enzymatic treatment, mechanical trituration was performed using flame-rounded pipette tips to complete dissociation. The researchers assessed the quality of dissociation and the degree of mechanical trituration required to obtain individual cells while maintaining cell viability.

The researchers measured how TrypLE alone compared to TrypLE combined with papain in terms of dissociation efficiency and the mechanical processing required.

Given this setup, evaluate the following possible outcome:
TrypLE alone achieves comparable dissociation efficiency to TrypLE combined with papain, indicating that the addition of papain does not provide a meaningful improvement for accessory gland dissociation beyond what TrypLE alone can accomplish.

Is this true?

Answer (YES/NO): NO